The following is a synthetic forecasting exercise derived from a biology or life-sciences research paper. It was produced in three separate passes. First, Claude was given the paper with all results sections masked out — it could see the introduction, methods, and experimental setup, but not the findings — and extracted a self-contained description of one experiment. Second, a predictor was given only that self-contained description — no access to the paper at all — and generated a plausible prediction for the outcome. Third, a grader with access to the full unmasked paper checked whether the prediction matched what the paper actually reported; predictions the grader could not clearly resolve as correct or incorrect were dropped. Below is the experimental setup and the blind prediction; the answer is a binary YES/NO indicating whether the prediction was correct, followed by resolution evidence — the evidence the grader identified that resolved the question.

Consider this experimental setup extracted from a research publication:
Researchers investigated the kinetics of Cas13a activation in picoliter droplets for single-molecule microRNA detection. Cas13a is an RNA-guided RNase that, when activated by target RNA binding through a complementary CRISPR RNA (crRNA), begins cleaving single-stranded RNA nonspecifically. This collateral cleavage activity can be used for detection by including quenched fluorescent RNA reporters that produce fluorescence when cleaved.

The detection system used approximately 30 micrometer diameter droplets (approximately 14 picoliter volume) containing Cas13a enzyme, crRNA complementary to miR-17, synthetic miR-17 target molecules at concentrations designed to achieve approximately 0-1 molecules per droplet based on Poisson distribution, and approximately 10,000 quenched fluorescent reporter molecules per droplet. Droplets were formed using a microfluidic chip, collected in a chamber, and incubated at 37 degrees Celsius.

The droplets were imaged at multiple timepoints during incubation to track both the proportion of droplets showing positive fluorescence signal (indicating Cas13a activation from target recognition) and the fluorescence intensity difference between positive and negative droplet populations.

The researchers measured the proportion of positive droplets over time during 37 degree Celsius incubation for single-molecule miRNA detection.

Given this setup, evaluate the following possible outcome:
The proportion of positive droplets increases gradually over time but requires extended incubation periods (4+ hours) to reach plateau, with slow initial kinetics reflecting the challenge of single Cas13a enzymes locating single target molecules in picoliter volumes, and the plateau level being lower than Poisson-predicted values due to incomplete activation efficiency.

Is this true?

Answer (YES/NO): NO